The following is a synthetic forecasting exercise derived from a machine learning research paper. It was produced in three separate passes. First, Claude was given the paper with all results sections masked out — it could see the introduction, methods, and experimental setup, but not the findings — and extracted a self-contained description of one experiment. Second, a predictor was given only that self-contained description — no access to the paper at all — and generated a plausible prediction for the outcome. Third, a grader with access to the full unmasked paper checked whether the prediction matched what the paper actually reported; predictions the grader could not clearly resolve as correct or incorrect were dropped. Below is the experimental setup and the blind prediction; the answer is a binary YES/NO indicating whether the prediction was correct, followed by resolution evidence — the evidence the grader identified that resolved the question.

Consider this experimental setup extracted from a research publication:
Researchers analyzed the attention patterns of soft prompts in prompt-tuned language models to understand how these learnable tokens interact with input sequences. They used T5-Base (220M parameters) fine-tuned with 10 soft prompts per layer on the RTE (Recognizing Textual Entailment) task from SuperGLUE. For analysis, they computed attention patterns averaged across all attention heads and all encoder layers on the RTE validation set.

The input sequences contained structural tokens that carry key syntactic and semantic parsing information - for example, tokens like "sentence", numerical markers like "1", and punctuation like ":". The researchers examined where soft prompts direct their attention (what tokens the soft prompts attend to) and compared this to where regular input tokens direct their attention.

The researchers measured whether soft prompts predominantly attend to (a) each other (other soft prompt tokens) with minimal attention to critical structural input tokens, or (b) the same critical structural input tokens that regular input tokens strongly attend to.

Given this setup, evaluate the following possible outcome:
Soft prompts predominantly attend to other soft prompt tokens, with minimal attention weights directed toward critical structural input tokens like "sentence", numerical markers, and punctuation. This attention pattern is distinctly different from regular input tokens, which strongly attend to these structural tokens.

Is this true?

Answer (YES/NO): YES